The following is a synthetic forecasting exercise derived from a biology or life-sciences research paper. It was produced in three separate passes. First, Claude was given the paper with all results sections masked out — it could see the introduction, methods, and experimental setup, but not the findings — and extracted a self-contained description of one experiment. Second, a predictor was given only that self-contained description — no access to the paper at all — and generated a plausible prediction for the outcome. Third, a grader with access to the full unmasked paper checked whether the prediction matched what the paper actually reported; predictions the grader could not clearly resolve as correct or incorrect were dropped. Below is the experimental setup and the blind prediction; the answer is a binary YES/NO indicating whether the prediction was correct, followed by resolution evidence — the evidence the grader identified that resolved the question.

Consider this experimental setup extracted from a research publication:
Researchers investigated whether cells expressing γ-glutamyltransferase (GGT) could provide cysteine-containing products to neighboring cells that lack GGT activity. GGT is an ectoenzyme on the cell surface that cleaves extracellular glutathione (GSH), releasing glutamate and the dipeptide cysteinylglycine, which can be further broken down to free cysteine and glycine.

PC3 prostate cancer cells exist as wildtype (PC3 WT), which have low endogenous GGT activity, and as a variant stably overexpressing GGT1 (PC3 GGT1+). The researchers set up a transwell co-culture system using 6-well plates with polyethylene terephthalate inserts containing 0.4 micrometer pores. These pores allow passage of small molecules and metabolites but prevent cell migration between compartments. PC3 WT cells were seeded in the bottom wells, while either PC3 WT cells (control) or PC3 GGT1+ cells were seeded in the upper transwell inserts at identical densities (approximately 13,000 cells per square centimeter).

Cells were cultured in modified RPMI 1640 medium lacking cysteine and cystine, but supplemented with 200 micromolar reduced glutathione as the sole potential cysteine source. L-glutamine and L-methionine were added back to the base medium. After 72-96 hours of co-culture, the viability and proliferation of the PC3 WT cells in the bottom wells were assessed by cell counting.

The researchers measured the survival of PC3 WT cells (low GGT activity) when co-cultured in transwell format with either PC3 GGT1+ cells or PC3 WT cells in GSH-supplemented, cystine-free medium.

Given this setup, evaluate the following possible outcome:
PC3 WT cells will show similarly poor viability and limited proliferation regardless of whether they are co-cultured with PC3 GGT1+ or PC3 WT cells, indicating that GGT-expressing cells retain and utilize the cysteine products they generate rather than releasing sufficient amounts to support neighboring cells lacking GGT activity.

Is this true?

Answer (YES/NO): NO